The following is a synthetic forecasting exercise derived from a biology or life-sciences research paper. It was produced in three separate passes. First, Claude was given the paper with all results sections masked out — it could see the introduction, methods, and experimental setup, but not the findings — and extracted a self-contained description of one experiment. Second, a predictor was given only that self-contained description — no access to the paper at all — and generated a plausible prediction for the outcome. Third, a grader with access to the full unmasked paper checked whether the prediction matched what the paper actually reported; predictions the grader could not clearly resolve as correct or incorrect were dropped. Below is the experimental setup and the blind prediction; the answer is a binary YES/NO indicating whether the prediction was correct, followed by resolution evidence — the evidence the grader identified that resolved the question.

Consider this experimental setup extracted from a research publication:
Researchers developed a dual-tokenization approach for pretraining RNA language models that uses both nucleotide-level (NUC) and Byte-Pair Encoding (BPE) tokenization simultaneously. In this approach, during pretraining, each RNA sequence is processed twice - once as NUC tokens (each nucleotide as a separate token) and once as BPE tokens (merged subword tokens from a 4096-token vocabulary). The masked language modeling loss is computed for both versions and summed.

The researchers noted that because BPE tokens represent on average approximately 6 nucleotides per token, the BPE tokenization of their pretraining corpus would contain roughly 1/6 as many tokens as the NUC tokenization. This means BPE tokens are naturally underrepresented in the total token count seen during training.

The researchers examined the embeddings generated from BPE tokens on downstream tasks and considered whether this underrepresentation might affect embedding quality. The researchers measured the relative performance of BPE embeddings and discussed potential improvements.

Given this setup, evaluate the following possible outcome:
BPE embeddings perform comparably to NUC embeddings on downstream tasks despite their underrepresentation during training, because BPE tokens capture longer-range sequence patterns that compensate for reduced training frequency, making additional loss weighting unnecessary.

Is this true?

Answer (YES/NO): NO